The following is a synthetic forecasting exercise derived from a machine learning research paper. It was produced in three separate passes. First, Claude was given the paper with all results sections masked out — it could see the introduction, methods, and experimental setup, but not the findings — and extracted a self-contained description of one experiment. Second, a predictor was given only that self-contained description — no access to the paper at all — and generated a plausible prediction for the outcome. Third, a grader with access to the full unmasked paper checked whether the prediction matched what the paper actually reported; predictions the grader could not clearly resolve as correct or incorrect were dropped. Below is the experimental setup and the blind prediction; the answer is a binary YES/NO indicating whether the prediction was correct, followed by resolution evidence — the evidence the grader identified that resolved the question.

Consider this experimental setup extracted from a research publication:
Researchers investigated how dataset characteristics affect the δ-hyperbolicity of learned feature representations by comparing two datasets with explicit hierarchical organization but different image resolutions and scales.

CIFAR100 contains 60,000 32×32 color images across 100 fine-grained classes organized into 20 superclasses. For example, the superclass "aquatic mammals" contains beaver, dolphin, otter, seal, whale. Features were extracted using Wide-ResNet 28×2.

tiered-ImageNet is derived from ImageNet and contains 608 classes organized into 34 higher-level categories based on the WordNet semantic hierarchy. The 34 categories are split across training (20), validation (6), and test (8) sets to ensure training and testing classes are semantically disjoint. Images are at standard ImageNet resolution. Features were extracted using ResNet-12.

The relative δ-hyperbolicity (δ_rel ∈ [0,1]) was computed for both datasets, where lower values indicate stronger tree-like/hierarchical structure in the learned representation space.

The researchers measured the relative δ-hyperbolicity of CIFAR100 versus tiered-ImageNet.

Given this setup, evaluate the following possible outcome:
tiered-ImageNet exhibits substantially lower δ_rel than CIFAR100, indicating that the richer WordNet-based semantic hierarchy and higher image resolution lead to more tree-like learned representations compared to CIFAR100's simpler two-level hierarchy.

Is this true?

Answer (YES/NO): YES